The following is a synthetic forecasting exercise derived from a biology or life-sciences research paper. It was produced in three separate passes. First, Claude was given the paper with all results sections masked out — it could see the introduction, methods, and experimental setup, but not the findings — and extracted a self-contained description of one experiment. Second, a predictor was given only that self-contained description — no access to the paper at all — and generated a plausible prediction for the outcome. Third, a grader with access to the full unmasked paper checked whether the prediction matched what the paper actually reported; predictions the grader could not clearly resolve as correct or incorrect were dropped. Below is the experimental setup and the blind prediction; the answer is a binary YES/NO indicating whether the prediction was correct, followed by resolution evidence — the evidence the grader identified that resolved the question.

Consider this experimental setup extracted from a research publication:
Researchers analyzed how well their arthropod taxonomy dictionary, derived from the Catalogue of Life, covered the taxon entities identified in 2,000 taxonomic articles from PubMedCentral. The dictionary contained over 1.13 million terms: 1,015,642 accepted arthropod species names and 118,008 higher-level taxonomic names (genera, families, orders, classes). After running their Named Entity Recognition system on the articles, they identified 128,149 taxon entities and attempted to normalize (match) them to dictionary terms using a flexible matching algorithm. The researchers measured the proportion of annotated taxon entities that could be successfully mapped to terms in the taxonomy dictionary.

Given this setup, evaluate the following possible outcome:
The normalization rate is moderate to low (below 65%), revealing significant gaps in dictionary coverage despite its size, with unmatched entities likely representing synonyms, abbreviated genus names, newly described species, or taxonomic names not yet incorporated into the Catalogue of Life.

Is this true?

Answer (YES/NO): YES